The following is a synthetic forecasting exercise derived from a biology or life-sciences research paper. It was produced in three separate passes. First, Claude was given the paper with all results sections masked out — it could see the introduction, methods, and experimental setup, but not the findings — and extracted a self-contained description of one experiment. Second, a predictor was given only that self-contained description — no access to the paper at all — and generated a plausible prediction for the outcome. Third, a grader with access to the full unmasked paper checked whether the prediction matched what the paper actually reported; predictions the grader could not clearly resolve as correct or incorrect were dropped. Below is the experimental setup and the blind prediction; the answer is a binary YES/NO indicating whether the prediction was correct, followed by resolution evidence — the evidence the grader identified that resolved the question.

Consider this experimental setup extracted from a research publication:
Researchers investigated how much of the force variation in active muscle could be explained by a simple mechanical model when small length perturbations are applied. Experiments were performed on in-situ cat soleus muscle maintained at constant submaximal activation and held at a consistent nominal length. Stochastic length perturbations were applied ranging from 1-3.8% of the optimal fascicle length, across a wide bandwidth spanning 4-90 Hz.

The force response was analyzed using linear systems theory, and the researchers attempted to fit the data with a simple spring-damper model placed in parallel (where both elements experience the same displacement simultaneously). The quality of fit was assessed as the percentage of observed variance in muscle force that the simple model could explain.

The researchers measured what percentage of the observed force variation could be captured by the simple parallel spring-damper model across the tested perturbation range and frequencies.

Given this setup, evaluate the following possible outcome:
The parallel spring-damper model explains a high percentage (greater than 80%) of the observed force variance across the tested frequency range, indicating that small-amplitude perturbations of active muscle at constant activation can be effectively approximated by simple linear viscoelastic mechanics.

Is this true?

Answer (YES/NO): NO